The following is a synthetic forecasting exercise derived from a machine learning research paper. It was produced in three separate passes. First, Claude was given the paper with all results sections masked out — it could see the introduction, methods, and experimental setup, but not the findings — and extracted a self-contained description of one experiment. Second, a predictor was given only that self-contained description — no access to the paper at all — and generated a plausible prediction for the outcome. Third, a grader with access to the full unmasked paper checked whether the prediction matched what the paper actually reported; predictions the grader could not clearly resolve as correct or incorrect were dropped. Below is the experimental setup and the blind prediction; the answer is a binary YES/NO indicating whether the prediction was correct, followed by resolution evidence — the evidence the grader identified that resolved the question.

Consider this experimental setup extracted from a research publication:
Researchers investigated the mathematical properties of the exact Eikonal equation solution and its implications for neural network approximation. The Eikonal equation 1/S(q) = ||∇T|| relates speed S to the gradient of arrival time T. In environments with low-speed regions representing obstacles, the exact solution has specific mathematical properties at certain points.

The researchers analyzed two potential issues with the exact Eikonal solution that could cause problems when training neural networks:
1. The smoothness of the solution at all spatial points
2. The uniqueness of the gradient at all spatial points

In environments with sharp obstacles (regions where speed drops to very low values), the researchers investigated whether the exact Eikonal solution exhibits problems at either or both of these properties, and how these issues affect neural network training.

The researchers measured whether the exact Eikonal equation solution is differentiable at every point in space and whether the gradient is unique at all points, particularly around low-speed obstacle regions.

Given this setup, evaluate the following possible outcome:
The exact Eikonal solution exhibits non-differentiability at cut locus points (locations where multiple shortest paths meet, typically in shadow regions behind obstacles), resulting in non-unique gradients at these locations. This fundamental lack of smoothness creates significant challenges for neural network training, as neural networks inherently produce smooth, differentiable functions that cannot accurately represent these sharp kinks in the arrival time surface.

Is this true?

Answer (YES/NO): YES